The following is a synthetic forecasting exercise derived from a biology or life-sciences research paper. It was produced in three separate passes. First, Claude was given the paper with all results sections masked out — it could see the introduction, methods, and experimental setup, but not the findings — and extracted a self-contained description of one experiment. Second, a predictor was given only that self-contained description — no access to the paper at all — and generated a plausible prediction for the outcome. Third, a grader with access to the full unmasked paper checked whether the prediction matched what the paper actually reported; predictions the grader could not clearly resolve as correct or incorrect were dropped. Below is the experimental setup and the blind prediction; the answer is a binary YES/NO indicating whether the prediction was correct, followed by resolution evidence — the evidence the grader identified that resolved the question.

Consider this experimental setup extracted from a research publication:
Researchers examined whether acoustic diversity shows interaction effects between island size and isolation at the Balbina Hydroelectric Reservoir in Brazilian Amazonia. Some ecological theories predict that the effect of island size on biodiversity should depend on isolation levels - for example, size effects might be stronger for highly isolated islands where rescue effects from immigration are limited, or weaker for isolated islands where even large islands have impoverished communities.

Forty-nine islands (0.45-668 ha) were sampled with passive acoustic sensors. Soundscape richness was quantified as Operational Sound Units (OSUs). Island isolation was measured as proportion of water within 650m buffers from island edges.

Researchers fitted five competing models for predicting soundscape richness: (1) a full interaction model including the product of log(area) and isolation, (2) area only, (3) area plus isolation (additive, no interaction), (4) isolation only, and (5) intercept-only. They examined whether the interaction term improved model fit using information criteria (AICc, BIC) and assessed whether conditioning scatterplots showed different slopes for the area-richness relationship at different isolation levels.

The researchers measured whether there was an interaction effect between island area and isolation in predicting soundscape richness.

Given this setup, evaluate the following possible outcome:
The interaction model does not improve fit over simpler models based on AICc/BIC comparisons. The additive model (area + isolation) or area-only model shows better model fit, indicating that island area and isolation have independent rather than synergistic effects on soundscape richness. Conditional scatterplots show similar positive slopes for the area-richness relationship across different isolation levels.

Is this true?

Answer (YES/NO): NO